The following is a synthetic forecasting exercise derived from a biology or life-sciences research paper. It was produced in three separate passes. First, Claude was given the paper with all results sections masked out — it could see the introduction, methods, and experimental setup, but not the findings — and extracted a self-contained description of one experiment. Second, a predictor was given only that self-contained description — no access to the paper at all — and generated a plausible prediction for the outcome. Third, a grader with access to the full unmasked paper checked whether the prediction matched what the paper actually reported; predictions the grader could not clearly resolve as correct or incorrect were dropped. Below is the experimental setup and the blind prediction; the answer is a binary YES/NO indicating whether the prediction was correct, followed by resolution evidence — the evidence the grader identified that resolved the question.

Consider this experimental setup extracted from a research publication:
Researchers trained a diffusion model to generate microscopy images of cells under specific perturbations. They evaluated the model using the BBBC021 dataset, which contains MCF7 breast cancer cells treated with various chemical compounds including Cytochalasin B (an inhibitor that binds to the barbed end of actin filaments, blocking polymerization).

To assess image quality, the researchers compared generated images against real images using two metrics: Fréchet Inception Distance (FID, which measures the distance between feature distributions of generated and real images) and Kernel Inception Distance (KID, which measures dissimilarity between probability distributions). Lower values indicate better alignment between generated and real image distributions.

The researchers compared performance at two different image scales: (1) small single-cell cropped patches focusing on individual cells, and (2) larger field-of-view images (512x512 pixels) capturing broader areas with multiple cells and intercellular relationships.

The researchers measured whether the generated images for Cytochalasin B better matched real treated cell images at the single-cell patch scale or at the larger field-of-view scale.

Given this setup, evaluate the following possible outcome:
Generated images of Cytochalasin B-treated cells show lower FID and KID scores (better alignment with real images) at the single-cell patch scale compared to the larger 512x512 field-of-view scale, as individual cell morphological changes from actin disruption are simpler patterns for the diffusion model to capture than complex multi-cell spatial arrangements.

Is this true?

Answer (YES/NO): NO